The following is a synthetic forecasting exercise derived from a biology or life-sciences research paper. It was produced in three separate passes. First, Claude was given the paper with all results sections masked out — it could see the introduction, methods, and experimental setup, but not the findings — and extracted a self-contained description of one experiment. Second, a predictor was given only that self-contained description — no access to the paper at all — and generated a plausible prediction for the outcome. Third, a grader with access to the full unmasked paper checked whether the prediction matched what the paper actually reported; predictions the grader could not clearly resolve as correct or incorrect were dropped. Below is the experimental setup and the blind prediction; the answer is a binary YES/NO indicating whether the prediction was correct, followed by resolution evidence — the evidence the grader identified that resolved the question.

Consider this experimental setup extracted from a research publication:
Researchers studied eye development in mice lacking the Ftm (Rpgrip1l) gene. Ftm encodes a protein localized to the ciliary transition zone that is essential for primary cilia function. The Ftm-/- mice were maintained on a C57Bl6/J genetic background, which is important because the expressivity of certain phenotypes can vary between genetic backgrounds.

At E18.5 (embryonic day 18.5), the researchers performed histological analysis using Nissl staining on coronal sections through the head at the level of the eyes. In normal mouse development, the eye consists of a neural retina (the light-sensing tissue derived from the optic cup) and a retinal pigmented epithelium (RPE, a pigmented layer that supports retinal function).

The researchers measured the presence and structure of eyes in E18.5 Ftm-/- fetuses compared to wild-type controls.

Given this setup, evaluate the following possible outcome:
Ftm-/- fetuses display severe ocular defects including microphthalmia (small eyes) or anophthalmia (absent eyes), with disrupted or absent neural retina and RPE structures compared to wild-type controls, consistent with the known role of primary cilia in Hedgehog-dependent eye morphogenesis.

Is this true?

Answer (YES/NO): YES